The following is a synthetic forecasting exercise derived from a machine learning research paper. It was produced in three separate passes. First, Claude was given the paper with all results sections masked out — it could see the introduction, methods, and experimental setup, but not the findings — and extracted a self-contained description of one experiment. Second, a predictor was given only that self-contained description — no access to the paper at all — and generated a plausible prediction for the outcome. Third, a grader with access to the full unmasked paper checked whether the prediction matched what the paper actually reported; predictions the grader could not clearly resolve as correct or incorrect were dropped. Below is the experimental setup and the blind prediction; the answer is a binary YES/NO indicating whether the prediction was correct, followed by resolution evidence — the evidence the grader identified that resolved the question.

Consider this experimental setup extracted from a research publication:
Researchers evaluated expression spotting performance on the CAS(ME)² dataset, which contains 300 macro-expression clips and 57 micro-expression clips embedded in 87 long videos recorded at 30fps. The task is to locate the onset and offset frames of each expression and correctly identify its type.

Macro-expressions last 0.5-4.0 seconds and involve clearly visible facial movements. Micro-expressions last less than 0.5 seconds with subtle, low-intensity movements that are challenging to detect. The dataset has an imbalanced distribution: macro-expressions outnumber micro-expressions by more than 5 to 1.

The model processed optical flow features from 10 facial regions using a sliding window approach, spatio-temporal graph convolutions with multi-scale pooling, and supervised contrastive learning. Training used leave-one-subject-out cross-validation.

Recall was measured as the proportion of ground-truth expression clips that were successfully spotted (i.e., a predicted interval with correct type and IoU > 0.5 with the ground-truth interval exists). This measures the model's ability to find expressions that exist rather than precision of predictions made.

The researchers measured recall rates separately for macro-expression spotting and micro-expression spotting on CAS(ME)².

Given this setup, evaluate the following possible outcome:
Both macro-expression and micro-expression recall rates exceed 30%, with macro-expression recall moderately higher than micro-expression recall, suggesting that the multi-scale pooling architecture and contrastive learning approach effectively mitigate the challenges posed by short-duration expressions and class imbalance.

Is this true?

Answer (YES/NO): NO